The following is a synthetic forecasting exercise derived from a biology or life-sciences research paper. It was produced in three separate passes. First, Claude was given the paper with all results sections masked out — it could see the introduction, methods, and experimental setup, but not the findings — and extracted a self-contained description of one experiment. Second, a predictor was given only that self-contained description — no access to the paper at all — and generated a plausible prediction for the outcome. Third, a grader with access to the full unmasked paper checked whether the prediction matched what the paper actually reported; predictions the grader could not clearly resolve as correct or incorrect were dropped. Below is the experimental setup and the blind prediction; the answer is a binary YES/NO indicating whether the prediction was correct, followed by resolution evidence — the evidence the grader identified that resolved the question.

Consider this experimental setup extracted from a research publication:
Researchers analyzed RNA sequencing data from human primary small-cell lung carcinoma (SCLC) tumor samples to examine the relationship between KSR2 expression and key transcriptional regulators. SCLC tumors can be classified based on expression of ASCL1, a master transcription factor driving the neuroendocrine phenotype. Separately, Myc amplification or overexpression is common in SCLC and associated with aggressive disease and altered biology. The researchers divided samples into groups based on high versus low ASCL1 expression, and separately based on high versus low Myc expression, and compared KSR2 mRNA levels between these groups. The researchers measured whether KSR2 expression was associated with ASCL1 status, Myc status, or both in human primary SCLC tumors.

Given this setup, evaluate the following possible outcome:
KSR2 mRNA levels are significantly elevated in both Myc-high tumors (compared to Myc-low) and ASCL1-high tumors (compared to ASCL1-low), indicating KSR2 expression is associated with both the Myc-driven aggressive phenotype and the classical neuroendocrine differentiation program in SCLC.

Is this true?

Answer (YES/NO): NO